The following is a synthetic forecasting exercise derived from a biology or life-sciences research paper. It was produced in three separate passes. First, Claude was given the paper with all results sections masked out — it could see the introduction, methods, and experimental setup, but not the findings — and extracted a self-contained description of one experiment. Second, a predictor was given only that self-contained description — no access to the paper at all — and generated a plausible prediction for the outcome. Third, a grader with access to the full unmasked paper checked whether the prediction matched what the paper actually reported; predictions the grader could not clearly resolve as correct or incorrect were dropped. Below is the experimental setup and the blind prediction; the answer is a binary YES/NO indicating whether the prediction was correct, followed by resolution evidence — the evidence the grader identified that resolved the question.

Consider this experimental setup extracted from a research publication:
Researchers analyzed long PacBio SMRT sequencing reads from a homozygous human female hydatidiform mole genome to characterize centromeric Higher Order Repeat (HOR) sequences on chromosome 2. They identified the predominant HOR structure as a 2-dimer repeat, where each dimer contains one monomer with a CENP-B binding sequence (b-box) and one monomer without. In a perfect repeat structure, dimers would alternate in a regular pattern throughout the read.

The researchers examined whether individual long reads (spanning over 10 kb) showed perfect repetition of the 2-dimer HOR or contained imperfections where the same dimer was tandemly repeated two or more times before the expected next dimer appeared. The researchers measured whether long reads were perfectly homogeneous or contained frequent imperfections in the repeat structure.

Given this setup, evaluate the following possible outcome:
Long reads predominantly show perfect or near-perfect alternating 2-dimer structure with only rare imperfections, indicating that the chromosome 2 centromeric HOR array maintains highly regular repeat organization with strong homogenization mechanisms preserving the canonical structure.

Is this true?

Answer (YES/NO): NO